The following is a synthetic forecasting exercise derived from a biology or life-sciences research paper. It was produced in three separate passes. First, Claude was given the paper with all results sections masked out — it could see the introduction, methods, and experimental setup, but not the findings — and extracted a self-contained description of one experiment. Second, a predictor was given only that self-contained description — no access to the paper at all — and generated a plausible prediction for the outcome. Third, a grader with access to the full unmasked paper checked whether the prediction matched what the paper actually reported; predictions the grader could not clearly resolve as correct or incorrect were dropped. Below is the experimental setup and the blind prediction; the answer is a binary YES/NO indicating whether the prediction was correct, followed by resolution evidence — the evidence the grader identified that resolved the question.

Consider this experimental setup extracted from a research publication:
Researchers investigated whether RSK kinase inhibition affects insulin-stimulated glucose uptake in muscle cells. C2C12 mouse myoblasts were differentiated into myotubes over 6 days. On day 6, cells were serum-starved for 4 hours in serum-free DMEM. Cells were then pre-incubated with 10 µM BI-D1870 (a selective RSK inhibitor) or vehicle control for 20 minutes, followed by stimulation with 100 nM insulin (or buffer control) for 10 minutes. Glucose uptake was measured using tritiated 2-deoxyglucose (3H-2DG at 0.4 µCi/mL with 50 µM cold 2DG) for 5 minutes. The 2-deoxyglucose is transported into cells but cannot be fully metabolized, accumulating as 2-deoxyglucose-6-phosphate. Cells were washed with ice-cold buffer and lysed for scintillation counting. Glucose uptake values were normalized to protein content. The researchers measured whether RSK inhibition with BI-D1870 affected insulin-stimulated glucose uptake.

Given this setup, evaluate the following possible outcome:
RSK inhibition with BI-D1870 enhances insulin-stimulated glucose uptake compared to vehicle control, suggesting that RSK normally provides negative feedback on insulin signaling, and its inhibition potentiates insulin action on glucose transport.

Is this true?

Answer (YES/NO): NO